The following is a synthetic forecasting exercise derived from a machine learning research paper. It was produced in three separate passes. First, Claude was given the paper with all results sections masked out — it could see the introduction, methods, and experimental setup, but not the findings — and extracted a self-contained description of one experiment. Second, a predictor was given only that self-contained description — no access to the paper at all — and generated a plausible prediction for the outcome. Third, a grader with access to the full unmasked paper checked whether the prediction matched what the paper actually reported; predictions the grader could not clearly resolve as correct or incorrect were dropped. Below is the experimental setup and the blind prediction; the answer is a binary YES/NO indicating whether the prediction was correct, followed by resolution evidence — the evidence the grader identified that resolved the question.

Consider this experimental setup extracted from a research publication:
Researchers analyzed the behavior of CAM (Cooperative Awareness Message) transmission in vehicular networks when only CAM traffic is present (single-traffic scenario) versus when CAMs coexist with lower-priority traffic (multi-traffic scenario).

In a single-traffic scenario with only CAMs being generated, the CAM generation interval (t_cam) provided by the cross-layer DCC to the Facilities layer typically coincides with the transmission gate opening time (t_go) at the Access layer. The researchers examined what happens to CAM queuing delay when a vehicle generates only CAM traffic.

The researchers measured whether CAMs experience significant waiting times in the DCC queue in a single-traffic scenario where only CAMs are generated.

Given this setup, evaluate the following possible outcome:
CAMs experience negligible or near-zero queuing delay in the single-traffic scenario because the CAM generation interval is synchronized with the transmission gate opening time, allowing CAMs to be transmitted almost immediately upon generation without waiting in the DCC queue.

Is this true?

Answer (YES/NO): YES